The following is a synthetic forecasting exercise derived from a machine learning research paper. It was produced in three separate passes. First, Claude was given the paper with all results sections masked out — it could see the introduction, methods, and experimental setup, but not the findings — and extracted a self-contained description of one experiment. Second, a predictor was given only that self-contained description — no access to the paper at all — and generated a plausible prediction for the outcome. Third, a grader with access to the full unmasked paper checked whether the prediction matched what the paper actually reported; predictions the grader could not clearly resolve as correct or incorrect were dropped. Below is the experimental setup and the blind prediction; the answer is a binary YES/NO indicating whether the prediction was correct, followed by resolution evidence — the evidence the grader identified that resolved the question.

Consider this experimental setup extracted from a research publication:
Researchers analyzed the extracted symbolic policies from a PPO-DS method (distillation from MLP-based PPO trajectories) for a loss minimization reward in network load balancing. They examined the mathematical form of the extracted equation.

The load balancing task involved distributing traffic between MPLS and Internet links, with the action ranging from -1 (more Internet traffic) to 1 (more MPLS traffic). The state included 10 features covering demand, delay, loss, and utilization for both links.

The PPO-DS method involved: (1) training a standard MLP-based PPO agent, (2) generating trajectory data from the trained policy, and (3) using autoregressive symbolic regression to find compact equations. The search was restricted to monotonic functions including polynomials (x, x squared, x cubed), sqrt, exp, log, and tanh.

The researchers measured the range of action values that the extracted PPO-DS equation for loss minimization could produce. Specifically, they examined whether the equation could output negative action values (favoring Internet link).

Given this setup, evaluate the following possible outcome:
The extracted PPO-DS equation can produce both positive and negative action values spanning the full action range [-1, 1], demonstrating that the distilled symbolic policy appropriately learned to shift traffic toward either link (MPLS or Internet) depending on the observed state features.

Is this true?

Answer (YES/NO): NO